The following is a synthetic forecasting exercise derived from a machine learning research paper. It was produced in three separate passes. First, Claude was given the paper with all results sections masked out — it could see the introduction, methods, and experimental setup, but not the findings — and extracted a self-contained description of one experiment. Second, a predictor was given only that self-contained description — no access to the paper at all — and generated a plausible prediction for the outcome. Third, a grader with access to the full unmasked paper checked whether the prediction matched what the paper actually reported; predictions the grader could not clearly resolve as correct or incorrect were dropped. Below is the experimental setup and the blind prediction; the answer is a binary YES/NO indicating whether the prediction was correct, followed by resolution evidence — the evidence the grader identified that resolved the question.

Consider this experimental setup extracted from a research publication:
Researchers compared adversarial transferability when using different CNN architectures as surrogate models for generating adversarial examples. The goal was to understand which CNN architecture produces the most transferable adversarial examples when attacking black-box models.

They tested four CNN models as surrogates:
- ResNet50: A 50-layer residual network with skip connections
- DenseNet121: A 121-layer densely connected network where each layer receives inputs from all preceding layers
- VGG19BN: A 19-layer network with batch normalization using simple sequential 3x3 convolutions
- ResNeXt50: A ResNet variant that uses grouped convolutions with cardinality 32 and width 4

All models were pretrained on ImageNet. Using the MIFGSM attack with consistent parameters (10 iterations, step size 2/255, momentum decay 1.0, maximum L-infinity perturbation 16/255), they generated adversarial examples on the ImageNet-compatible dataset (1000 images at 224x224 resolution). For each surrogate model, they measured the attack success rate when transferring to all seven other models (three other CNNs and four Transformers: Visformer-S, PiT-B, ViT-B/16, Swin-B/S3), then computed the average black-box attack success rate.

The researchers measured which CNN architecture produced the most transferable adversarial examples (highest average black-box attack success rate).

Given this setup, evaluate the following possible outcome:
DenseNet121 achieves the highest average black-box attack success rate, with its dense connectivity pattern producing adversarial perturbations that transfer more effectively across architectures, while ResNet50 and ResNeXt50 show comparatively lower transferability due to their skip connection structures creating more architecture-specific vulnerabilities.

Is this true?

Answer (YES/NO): YES